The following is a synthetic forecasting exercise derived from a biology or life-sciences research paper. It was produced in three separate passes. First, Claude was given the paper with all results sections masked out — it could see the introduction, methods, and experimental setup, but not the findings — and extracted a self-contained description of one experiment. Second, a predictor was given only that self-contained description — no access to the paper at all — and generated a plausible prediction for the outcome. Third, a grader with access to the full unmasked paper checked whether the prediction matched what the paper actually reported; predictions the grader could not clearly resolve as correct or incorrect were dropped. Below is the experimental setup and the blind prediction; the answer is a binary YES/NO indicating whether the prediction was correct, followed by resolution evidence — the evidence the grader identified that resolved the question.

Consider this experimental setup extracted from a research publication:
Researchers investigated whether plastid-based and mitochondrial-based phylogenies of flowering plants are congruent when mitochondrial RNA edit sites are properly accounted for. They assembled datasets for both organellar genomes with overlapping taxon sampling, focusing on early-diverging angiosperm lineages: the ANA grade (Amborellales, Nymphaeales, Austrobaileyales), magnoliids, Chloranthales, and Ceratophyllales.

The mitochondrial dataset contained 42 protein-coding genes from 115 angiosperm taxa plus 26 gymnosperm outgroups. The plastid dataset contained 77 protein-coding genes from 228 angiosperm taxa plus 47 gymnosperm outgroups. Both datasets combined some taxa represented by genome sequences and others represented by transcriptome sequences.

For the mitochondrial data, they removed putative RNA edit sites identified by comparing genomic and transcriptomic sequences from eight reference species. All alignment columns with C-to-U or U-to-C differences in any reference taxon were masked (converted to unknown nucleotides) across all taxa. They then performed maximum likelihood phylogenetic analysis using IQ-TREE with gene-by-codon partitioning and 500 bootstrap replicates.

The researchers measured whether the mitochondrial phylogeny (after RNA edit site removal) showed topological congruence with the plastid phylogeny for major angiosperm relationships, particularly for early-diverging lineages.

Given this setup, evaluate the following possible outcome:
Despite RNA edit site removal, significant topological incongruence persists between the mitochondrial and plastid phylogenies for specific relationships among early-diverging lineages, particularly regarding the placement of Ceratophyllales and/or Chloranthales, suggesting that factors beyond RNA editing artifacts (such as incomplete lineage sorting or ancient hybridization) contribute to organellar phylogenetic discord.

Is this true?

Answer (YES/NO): YES